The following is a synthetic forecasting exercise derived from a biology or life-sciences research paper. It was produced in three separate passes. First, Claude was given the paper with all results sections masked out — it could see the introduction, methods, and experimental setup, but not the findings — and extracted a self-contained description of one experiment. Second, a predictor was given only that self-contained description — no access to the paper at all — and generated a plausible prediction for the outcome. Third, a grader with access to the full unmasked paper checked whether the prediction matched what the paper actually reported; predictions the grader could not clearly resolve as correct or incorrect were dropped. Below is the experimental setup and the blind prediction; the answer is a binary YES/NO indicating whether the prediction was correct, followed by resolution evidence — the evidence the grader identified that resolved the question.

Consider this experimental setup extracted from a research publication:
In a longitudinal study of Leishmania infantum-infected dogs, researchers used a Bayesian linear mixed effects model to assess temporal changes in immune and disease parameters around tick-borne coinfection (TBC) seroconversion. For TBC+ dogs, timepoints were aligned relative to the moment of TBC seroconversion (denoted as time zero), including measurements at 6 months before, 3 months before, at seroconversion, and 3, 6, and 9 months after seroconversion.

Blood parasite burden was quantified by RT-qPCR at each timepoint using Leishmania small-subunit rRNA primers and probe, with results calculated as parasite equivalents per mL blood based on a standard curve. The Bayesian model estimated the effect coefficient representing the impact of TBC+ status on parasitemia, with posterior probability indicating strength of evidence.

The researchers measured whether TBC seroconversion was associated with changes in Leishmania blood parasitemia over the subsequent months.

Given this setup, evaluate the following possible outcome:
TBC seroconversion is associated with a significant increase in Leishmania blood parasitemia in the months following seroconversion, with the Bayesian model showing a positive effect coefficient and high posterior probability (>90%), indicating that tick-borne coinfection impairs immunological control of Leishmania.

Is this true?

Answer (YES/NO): NO